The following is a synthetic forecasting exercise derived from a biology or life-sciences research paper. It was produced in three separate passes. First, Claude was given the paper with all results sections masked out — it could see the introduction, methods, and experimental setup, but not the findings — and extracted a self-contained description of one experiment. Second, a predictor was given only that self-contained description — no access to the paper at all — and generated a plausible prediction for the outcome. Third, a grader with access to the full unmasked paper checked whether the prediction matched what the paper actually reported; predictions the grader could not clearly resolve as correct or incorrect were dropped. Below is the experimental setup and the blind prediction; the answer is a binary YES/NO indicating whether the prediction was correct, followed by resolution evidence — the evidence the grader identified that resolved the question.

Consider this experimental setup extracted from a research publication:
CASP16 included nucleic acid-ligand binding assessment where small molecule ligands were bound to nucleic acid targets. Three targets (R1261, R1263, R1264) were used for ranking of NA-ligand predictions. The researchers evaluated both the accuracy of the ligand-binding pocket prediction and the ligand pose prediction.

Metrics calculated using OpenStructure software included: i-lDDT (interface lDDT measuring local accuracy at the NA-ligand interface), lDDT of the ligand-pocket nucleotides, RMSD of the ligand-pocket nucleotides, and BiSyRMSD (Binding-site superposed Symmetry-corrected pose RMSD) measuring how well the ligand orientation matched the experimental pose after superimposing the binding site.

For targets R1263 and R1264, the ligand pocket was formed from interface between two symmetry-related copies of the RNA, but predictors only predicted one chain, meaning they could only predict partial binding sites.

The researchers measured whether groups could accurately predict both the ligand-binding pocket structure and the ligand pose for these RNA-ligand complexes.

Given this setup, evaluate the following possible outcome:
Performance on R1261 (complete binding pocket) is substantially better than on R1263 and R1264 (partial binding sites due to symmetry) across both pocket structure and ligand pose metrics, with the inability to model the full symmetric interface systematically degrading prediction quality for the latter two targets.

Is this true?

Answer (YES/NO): NO